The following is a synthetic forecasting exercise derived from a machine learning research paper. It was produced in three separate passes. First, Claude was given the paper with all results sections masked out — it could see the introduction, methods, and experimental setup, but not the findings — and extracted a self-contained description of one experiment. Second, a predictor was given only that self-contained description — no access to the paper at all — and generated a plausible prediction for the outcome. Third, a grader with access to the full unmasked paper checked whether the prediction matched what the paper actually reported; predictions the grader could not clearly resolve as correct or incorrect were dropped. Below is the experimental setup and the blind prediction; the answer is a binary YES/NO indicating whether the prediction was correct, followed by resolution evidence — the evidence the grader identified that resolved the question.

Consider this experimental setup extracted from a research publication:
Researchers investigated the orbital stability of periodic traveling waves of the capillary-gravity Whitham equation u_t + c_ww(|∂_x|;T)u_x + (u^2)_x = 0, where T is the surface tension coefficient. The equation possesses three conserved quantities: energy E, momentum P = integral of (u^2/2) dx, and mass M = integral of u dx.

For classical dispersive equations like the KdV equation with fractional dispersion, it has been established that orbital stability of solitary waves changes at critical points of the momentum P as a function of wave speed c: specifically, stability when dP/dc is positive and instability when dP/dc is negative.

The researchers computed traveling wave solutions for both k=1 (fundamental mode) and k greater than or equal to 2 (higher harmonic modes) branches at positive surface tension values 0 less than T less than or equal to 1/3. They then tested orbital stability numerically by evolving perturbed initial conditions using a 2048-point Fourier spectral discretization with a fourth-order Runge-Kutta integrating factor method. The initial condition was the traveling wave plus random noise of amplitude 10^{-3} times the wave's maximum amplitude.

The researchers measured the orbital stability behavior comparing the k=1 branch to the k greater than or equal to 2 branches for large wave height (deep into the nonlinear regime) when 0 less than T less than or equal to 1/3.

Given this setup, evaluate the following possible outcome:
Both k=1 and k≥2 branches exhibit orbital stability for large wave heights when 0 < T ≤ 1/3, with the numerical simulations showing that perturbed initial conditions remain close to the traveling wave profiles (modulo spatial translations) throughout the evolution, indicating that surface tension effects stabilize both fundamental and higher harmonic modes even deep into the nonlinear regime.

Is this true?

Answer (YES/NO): NO